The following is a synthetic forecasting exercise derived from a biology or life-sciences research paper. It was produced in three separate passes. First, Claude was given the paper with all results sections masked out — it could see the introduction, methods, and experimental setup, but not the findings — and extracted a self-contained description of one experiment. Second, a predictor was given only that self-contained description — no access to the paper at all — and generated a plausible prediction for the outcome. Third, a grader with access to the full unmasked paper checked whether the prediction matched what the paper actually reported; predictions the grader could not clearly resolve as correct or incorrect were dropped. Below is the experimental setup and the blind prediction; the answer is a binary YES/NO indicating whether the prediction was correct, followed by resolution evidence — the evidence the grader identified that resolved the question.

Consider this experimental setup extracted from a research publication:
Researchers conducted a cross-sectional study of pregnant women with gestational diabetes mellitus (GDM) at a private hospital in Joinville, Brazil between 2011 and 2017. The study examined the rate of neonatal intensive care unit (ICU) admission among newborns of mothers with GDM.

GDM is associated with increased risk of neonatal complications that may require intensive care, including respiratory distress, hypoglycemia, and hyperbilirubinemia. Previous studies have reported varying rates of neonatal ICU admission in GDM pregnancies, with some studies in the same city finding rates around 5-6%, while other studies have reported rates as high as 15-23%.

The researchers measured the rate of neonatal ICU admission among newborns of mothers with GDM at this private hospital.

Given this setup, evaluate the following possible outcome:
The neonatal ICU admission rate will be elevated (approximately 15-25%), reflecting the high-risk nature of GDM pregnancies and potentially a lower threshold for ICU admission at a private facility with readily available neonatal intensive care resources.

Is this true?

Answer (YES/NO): NO